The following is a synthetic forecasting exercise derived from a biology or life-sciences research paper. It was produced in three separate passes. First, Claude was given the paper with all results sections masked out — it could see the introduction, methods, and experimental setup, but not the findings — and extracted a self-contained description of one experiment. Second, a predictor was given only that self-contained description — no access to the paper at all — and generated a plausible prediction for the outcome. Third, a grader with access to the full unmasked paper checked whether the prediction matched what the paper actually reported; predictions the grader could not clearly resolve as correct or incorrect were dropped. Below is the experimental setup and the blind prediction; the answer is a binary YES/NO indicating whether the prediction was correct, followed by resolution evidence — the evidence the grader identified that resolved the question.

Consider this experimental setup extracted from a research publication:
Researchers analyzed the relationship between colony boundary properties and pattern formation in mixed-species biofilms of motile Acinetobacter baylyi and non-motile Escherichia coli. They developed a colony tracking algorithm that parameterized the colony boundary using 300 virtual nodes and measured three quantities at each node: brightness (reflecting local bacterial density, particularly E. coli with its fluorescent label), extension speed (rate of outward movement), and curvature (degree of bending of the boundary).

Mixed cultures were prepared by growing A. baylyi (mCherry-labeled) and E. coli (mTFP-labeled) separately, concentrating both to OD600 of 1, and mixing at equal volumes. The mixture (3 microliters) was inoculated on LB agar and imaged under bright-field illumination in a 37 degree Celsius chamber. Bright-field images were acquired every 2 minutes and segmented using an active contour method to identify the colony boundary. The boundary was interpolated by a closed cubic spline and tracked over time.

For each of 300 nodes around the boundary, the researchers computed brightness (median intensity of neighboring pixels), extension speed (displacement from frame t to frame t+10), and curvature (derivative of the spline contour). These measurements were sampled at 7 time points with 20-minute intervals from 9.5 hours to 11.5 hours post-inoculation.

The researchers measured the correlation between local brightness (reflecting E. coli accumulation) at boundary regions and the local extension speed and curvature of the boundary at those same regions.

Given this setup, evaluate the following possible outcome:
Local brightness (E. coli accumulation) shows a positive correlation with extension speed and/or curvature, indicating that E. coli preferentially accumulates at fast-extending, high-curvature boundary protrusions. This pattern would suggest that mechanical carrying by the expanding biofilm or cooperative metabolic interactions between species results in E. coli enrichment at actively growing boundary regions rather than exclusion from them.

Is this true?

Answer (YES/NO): NO